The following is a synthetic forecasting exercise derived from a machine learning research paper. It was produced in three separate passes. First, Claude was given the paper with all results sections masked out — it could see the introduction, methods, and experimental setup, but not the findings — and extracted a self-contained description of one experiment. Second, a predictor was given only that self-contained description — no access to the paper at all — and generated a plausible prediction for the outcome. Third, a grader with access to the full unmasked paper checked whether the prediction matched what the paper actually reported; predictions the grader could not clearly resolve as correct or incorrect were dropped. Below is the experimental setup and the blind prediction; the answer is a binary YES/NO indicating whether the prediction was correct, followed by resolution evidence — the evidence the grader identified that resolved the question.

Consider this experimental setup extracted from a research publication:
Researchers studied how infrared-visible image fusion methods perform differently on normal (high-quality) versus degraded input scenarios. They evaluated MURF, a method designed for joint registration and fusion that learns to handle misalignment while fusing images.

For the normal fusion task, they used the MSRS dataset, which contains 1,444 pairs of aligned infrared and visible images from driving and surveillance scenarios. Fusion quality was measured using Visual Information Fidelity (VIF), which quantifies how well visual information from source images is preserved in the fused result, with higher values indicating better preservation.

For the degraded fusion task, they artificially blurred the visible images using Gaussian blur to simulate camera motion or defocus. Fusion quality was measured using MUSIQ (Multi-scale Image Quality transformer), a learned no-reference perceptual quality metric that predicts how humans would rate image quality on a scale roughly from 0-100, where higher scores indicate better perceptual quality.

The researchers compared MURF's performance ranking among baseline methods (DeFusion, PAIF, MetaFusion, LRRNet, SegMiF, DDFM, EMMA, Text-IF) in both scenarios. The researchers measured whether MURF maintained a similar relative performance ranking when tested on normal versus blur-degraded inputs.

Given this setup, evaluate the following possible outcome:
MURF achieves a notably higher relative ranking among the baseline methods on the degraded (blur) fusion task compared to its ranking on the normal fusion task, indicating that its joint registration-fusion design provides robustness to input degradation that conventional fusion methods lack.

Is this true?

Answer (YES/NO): YES